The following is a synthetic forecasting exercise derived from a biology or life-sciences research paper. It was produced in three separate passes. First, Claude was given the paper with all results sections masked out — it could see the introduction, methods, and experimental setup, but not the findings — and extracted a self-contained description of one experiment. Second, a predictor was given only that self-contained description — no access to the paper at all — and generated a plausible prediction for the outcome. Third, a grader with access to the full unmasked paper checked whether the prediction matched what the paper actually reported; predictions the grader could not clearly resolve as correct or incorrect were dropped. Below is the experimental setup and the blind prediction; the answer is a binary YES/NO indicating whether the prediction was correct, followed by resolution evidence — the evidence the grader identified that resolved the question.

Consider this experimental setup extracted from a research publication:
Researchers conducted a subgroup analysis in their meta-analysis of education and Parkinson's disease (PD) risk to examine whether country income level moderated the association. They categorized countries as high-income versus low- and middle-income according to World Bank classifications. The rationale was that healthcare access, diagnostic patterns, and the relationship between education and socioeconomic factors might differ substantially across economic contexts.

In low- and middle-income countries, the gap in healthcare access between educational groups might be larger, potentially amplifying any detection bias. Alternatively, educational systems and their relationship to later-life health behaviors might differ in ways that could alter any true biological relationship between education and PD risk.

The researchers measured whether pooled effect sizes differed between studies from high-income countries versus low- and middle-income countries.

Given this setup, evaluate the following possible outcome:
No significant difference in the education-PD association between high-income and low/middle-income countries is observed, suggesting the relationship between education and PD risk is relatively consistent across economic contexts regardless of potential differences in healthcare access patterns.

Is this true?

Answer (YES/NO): YES